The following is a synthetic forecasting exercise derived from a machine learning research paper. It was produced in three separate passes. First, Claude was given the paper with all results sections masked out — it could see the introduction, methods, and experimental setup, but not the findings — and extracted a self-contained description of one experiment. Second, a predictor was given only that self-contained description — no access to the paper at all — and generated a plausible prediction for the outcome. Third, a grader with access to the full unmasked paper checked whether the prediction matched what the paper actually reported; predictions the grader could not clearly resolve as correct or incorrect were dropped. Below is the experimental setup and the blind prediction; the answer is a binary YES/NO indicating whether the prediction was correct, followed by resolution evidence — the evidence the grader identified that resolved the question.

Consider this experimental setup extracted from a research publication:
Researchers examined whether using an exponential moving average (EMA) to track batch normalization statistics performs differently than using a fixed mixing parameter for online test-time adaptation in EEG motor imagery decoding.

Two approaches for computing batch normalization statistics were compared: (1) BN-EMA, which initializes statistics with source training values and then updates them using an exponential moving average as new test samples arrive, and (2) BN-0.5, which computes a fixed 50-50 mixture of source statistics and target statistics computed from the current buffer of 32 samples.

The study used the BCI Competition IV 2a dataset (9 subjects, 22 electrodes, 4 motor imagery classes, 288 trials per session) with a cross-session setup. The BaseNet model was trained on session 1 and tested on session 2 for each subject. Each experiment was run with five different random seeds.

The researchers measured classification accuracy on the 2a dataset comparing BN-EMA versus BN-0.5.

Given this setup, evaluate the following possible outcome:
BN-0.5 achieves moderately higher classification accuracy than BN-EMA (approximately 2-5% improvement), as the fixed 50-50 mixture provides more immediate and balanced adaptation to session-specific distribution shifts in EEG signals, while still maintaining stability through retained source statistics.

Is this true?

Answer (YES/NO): NO